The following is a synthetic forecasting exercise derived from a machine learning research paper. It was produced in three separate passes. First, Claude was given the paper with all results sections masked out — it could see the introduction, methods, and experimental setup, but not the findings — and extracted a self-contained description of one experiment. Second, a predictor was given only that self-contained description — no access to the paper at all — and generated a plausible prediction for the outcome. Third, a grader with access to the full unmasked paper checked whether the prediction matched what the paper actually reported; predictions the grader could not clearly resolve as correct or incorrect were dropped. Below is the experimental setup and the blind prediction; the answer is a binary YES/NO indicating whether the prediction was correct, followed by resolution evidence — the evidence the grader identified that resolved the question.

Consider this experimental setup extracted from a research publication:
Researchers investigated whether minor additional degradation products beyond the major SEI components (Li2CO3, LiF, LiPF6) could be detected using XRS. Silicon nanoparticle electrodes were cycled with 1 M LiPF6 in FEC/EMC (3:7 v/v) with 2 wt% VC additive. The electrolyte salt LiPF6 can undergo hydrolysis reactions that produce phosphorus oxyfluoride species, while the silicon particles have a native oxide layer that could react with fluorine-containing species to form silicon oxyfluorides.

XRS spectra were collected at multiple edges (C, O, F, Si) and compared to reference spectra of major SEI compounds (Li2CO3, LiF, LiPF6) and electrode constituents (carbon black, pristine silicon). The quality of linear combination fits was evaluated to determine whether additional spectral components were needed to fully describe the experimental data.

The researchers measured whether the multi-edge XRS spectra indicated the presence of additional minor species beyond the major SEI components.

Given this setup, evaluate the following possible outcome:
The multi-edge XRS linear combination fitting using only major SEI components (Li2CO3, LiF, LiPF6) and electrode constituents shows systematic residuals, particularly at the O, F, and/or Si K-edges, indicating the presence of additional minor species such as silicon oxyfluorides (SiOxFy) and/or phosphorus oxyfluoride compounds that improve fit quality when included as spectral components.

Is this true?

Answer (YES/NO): YES